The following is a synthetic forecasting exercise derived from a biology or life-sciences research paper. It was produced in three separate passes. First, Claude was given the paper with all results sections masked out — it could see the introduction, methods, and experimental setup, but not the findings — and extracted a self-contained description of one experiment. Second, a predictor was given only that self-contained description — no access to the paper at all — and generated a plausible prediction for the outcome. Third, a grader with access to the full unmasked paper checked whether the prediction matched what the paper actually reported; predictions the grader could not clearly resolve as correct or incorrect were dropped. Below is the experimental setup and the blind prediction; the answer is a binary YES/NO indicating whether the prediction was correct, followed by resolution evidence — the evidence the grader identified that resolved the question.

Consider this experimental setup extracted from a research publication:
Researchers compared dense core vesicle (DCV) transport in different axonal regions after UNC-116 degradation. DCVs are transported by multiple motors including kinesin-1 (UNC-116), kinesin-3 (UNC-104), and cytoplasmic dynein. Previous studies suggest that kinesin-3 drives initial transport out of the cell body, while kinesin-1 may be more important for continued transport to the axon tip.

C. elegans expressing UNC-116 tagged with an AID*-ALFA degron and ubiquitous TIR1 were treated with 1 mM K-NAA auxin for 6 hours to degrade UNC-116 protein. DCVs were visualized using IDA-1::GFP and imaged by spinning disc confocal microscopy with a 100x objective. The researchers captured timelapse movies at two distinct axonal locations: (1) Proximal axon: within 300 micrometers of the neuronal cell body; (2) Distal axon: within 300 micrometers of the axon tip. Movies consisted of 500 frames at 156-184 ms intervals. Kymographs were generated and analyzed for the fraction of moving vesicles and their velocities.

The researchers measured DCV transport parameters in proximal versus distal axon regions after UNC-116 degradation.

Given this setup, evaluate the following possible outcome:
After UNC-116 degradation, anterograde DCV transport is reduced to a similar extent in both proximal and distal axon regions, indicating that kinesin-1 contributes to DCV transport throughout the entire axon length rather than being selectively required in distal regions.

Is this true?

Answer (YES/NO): NO